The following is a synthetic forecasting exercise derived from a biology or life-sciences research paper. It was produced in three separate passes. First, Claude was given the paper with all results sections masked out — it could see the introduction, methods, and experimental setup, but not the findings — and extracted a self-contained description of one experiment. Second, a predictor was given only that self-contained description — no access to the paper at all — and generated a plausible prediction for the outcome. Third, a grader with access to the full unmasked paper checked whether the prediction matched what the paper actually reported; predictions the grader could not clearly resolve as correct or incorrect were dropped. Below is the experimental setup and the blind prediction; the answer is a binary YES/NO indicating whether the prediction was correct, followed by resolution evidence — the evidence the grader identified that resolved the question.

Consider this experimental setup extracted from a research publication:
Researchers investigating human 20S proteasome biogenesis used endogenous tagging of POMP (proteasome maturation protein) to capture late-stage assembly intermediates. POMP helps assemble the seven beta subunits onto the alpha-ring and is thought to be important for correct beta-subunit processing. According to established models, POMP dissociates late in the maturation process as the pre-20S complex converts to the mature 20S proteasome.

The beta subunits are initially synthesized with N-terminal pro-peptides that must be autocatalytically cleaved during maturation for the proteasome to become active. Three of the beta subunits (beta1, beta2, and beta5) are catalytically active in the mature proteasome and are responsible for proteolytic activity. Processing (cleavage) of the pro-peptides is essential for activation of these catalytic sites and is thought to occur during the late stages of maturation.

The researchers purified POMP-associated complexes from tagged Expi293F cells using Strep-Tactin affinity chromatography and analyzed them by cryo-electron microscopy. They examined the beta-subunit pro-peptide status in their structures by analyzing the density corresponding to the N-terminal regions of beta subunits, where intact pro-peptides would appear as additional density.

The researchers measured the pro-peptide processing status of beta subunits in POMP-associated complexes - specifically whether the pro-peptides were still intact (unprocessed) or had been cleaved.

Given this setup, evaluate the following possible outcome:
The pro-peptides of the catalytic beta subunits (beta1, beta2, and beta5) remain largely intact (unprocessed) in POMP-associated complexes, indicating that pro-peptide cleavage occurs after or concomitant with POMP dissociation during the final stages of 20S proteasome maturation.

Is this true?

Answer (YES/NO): NO